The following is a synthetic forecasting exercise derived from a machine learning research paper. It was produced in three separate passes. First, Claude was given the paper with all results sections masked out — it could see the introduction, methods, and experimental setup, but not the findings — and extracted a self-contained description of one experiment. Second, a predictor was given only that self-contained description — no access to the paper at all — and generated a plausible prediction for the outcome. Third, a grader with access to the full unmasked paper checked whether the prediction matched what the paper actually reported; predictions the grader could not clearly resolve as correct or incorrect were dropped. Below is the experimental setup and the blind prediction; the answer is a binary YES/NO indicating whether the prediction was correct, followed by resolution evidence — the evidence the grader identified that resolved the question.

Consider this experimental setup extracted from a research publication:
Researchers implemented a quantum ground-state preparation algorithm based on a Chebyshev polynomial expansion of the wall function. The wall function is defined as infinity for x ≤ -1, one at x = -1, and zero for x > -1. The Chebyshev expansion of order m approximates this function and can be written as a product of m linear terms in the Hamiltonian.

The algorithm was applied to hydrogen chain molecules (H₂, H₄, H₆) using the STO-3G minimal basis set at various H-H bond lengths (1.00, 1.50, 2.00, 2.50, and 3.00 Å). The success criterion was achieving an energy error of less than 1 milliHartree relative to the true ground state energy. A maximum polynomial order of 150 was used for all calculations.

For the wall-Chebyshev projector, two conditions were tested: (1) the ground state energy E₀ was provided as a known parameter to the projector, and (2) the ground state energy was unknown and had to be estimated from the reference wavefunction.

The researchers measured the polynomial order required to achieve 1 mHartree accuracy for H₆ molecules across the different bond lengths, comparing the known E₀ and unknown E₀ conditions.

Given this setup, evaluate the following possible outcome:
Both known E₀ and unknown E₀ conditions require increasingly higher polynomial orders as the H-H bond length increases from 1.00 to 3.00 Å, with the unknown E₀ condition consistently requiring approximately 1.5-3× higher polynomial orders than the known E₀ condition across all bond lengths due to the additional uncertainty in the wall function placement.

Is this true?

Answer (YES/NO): NO